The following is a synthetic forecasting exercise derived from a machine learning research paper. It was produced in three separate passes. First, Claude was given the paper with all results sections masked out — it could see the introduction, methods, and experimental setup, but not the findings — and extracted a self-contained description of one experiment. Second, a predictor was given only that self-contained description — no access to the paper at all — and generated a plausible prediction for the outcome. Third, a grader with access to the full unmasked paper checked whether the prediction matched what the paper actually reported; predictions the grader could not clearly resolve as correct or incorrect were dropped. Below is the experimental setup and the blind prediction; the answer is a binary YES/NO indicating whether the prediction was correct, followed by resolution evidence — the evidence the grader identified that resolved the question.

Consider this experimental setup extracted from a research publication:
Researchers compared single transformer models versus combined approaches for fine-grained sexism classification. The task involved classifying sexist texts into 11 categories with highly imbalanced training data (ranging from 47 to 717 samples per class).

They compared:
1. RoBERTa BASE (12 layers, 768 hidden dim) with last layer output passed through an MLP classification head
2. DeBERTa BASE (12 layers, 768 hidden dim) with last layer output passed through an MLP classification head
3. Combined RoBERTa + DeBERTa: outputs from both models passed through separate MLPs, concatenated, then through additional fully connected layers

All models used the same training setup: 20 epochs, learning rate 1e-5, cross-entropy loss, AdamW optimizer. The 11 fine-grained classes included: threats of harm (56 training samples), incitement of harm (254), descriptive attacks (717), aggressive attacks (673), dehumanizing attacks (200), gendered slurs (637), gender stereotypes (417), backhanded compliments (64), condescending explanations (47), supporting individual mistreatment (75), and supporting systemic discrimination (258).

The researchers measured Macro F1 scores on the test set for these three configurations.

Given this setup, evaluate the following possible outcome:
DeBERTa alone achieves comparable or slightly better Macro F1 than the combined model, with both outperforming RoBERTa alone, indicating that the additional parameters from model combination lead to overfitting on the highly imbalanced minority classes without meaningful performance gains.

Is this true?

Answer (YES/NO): NO